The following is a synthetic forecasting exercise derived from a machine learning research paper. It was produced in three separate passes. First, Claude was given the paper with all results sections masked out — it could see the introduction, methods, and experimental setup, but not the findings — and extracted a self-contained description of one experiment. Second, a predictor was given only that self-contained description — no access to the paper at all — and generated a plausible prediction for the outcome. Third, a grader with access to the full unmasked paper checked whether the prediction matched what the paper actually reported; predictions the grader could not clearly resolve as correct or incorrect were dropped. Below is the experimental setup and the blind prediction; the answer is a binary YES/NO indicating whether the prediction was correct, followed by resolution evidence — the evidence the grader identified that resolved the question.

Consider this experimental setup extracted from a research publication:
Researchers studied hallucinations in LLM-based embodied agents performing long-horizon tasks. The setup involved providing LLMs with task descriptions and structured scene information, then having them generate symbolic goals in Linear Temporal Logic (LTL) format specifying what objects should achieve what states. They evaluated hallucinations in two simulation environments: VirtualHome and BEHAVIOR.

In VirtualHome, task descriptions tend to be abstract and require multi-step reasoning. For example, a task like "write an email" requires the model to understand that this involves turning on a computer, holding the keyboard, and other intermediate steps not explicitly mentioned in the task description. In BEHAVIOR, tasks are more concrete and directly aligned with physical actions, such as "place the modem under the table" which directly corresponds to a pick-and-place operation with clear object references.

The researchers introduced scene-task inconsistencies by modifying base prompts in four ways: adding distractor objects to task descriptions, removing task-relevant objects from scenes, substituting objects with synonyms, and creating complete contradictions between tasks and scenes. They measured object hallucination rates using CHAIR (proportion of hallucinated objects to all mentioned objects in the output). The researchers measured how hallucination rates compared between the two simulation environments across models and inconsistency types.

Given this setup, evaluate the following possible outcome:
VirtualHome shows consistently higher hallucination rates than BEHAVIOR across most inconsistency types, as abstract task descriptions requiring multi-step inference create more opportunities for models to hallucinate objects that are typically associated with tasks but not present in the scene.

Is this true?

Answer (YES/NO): YES